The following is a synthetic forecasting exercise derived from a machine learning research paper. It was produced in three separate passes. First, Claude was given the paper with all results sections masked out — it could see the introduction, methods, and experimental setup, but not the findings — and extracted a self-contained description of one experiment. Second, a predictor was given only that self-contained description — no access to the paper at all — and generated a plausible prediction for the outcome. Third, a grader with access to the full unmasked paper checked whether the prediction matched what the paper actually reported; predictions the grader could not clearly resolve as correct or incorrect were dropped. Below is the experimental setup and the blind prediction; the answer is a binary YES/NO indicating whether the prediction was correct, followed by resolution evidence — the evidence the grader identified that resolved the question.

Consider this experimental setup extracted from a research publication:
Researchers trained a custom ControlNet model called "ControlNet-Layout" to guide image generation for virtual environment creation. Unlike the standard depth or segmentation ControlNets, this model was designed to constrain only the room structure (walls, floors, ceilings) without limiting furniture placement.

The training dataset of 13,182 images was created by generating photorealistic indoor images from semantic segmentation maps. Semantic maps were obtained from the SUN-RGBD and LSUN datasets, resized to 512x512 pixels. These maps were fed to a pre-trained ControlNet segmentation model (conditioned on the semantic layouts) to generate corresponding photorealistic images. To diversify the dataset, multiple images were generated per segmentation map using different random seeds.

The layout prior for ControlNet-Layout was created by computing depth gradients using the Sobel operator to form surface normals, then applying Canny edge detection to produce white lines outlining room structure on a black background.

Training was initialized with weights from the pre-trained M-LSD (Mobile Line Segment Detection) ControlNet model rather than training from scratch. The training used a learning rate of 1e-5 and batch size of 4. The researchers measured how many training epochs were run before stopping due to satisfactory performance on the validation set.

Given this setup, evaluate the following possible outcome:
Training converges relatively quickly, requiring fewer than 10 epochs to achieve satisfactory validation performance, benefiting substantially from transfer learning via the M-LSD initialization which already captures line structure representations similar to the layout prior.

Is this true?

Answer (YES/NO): YES